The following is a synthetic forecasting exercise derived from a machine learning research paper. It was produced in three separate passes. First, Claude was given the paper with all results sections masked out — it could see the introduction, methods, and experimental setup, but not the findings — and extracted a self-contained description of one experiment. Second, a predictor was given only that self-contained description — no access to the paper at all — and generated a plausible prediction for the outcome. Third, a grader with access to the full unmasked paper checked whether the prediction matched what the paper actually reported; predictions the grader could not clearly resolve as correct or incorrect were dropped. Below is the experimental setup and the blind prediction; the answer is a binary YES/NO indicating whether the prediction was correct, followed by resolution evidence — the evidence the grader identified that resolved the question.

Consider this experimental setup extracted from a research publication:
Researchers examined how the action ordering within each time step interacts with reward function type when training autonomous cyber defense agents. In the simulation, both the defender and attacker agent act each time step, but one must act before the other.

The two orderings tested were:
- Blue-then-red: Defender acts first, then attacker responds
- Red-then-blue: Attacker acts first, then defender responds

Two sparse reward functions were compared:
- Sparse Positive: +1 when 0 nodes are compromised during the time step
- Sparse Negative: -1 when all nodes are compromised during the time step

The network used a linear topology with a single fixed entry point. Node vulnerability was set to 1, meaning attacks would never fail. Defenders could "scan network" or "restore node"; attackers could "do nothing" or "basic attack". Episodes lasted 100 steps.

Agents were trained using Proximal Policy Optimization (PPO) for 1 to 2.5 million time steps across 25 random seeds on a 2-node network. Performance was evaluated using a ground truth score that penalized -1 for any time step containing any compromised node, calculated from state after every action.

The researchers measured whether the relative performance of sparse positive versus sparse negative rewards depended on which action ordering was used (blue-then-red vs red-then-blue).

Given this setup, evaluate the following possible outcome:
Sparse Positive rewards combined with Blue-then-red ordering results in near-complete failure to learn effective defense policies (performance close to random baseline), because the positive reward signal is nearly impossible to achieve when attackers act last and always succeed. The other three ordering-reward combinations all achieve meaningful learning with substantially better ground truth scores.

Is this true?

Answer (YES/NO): NO